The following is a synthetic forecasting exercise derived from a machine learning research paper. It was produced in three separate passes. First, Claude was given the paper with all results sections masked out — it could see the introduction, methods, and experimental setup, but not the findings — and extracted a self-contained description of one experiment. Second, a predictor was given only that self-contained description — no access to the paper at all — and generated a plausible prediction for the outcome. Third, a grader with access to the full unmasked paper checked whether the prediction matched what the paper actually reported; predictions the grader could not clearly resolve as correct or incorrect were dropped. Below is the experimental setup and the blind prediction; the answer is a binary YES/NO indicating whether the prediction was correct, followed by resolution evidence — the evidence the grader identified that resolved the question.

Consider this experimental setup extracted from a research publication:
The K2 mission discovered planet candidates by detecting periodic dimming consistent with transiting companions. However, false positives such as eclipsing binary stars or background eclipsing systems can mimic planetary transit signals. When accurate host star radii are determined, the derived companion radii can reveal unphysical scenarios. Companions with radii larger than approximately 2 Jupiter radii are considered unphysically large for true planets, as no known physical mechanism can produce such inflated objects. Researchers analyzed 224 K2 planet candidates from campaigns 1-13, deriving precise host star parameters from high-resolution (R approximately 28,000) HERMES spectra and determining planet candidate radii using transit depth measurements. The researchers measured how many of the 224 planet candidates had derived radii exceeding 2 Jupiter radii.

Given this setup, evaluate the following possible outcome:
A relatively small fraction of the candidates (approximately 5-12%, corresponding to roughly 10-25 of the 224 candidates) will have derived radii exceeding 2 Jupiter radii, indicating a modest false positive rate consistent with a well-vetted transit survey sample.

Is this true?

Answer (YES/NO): NO